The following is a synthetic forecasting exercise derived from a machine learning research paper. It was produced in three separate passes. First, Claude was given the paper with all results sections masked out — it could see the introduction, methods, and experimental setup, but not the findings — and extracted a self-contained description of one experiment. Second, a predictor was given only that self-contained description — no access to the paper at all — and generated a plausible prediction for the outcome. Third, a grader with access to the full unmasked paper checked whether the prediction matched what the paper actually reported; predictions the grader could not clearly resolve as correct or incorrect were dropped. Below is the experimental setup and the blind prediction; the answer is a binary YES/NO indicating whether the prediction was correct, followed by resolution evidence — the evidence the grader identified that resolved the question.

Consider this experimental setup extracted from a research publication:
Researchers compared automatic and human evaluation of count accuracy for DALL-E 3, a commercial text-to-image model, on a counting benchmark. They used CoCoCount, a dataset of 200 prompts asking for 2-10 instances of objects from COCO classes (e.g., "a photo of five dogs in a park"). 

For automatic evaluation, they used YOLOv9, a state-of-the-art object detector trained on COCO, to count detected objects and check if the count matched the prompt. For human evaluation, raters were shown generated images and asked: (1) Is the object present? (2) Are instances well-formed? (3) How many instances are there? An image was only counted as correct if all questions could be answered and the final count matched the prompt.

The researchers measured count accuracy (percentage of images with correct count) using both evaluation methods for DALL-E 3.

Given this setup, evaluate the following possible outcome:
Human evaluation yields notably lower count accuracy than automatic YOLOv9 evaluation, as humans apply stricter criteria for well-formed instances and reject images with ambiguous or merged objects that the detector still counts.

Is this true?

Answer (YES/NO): NO